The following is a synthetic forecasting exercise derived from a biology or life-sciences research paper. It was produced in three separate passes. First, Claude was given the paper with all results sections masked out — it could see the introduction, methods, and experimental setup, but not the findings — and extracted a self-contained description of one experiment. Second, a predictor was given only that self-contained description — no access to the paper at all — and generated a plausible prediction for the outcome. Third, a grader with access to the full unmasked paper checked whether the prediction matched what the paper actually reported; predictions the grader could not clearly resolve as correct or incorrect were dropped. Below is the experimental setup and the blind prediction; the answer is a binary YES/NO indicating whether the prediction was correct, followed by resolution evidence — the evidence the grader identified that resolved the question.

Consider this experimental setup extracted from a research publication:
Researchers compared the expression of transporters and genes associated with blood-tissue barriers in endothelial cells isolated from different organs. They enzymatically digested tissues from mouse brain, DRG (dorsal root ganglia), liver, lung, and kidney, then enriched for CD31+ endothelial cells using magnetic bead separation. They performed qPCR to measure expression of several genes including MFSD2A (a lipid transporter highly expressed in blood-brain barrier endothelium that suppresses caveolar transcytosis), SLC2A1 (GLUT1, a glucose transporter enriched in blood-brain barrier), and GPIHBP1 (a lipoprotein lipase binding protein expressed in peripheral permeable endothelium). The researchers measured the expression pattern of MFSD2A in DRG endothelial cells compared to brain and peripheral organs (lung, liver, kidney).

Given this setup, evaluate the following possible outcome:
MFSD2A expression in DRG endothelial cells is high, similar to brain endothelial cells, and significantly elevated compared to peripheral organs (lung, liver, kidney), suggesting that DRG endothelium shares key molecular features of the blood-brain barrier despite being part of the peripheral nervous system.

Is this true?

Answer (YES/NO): YES